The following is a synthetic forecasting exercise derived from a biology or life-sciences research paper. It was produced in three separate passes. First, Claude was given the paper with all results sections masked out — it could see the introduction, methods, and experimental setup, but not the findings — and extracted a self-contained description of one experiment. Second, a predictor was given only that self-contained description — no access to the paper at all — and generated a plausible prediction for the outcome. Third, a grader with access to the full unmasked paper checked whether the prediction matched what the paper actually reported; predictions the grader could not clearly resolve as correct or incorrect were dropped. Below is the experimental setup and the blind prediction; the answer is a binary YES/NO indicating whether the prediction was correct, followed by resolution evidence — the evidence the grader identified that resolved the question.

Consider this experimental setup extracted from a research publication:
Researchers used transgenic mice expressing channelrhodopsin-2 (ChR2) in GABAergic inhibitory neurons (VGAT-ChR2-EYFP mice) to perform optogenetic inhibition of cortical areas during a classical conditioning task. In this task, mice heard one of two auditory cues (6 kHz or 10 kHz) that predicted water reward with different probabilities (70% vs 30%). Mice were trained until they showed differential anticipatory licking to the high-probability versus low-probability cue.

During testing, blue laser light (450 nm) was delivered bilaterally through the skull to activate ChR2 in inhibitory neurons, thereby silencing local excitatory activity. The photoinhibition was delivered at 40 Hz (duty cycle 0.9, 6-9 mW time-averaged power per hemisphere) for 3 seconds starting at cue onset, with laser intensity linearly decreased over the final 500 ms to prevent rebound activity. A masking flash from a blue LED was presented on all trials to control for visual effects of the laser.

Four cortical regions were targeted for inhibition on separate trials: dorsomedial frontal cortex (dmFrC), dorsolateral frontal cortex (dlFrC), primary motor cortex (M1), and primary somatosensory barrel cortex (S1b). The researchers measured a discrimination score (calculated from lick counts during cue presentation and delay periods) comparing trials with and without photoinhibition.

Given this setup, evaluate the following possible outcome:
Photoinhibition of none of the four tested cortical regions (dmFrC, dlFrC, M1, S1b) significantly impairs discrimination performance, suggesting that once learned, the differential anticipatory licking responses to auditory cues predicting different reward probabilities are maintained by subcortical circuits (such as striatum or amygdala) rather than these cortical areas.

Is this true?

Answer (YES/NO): NO